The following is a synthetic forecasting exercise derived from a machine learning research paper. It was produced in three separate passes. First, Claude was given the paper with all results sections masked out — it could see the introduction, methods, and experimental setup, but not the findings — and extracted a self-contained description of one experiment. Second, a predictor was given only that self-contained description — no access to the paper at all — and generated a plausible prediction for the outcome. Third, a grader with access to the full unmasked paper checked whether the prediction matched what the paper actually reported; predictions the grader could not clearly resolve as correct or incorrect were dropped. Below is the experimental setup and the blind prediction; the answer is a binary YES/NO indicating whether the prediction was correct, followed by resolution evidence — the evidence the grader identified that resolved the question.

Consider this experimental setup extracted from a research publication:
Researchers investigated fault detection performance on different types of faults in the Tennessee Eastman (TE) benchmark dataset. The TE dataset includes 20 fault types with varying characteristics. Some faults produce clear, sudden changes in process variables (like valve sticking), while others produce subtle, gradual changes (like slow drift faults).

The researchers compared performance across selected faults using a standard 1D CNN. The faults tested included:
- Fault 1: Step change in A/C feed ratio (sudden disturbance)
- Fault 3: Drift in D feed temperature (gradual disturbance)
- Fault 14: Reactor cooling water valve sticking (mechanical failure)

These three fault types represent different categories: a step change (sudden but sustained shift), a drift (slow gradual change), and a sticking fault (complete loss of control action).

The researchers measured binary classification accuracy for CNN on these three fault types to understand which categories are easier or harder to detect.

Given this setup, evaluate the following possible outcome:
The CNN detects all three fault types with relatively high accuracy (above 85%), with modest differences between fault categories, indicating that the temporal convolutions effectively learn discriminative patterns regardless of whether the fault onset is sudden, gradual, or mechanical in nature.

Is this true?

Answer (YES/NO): YES